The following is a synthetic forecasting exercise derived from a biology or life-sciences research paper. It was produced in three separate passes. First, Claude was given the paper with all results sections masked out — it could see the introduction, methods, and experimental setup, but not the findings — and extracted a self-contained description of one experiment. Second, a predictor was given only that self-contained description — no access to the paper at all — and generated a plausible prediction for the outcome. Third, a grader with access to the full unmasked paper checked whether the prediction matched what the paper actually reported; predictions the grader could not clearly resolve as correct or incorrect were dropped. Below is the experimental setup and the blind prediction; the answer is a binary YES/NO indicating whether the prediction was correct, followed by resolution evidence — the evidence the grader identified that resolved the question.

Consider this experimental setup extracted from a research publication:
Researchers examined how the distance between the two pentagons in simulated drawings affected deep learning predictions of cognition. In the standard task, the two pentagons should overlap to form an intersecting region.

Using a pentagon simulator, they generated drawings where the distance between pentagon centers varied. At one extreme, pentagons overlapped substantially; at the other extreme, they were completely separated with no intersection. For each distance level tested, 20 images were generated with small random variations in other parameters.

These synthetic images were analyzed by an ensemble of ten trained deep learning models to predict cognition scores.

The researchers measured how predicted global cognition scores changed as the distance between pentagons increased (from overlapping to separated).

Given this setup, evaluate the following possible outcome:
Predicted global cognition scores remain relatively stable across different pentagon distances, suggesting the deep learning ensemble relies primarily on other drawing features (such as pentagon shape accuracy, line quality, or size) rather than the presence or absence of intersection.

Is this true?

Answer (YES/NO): NO